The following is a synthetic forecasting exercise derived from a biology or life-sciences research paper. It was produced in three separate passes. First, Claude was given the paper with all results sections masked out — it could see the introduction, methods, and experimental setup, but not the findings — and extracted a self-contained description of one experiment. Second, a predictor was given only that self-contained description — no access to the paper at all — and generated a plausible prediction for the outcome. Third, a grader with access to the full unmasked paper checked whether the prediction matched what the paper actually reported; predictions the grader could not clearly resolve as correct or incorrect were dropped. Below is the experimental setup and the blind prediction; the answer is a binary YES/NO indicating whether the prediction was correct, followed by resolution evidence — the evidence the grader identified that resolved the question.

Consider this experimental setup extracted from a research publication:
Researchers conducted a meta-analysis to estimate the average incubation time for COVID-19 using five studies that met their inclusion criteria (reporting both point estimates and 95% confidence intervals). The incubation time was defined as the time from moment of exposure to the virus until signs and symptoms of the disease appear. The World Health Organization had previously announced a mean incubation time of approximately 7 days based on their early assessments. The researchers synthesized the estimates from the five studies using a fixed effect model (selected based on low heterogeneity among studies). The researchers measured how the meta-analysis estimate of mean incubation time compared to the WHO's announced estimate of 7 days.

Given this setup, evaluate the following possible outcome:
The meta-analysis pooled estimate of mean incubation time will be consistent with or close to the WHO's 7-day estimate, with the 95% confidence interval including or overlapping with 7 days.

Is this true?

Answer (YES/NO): NO